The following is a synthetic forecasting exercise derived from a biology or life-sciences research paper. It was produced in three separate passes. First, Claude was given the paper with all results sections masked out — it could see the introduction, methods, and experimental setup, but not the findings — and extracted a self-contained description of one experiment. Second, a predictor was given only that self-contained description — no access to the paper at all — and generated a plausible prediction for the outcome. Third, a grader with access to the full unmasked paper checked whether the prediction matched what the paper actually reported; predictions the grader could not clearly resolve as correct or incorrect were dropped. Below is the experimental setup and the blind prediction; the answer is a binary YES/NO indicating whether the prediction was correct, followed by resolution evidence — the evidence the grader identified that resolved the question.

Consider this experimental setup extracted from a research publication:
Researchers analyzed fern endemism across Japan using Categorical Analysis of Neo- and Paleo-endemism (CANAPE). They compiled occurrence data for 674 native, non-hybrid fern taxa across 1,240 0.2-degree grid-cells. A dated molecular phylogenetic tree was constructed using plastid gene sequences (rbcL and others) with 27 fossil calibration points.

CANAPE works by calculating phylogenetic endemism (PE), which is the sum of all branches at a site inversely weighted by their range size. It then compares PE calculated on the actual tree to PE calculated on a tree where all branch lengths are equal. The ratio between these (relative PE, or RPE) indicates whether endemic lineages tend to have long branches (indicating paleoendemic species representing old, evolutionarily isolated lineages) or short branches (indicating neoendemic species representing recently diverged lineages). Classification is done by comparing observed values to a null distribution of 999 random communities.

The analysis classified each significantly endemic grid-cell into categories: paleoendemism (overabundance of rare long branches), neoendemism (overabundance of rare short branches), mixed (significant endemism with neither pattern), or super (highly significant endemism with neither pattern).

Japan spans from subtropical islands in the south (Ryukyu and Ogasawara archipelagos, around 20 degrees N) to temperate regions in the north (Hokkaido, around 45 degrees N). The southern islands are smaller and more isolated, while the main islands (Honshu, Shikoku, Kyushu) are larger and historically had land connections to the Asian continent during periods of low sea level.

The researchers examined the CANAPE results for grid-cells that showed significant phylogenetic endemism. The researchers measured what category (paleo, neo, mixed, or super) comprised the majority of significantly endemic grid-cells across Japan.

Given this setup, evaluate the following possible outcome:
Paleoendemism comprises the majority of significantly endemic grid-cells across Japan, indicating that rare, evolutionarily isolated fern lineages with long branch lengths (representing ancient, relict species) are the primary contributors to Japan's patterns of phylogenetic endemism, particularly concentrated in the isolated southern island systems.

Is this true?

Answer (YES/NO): NO